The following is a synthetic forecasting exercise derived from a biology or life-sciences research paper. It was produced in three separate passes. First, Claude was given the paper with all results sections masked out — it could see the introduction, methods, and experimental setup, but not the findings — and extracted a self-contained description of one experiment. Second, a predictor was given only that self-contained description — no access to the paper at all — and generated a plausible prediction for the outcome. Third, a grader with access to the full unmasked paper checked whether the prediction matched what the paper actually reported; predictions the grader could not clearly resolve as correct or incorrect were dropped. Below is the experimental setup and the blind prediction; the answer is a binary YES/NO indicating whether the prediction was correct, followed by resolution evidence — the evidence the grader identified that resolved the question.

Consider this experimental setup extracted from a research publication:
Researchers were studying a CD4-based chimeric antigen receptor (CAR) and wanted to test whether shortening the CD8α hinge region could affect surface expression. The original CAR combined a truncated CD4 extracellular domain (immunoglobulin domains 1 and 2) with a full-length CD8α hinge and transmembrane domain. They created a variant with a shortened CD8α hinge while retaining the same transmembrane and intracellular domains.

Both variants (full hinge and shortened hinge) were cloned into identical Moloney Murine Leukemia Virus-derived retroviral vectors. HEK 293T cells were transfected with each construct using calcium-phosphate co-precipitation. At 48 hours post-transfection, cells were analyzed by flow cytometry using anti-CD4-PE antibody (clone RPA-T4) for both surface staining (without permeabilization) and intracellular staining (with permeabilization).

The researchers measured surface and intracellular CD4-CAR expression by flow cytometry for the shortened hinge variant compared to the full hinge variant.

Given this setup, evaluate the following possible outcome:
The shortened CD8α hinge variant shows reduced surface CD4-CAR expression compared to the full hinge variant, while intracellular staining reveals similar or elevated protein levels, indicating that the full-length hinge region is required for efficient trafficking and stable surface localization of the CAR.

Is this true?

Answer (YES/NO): NO